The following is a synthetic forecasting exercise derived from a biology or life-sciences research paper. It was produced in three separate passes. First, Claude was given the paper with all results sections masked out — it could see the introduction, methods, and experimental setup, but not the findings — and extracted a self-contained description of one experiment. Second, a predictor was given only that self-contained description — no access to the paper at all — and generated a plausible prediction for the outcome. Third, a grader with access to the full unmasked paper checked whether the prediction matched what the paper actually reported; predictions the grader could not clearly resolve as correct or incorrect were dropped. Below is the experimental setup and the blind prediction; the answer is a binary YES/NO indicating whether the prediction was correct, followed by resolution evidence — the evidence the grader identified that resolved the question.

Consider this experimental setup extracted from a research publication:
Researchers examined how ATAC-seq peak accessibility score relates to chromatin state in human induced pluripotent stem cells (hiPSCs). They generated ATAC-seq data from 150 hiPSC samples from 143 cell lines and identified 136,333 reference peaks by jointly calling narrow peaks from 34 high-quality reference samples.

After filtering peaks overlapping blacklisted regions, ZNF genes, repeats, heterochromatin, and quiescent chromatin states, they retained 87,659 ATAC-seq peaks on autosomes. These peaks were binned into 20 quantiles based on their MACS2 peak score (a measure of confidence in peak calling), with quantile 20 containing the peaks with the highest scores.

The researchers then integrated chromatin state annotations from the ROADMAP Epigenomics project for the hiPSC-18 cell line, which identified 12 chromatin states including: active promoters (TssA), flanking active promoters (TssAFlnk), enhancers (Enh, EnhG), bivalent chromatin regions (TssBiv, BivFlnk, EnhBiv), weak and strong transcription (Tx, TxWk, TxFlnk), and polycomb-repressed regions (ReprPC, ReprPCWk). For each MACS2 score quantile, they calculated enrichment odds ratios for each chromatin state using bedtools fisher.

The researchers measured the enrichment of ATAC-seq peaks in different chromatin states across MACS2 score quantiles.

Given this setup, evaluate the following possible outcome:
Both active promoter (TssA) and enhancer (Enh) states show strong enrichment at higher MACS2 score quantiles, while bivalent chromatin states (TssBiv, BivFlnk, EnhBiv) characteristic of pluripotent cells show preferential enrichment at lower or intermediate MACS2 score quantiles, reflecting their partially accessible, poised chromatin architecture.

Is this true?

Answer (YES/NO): NO